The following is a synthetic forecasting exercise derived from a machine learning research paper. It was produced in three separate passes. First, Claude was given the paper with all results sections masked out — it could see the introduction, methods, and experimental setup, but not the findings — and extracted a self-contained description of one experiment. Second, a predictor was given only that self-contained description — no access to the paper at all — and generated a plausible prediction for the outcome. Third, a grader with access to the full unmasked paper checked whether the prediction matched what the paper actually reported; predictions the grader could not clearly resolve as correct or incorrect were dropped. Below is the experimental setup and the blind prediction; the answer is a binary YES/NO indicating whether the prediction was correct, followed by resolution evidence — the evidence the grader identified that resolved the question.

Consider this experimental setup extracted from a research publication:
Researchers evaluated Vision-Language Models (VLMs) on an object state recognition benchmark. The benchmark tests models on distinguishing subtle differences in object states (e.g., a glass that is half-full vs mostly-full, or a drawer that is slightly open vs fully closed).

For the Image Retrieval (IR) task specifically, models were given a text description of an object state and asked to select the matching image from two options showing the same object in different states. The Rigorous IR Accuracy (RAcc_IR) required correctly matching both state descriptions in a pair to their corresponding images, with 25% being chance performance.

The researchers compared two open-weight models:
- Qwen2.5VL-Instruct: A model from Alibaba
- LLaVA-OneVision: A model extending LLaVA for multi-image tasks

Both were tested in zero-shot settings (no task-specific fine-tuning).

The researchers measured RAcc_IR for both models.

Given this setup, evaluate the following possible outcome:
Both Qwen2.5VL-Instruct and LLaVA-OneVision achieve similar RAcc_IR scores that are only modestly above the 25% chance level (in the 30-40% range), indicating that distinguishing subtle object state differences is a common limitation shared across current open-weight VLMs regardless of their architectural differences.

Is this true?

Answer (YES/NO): NO